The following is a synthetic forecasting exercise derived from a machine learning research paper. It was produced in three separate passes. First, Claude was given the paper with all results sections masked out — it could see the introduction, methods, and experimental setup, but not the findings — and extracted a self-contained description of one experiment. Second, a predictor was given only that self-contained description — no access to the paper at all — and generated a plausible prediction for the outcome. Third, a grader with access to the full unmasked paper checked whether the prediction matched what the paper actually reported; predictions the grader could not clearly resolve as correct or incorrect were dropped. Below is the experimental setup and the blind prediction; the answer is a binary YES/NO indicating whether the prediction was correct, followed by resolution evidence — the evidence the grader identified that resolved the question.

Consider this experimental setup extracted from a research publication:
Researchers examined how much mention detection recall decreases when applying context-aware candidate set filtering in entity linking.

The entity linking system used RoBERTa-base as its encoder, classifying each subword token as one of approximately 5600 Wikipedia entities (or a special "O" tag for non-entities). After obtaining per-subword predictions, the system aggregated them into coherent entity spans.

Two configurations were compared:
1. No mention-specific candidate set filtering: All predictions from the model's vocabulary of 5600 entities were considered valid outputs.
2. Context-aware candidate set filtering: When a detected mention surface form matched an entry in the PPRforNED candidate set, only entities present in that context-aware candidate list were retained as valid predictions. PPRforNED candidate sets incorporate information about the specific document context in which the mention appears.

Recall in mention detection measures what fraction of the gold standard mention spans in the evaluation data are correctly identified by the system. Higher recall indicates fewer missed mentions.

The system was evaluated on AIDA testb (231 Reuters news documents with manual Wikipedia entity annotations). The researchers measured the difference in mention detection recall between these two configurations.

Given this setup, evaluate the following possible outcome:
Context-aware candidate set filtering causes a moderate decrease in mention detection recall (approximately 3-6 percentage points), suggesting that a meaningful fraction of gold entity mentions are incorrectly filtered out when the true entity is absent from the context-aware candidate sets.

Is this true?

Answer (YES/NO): YES